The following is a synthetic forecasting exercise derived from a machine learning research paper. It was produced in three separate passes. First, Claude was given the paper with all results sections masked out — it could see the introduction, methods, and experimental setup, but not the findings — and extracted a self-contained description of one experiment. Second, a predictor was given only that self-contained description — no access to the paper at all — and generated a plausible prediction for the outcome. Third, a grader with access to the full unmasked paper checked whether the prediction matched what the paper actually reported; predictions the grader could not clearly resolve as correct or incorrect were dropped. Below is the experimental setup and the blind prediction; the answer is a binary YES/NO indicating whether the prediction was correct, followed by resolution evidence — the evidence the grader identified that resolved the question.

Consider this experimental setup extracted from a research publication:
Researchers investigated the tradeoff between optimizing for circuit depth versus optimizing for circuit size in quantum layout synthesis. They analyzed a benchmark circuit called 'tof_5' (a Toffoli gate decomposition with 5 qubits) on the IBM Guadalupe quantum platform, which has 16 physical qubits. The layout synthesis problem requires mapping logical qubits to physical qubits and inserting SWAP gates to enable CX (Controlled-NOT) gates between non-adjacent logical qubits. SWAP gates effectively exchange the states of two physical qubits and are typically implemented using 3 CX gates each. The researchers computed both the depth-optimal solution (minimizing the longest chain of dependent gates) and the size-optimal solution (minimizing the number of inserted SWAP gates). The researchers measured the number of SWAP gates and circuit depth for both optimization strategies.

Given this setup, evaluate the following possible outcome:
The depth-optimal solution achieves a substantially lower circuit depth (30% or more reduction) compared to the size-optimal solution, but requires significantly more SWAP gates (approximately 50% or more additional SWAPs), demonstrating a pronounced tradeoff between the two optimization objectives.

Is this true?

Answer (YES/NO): NO